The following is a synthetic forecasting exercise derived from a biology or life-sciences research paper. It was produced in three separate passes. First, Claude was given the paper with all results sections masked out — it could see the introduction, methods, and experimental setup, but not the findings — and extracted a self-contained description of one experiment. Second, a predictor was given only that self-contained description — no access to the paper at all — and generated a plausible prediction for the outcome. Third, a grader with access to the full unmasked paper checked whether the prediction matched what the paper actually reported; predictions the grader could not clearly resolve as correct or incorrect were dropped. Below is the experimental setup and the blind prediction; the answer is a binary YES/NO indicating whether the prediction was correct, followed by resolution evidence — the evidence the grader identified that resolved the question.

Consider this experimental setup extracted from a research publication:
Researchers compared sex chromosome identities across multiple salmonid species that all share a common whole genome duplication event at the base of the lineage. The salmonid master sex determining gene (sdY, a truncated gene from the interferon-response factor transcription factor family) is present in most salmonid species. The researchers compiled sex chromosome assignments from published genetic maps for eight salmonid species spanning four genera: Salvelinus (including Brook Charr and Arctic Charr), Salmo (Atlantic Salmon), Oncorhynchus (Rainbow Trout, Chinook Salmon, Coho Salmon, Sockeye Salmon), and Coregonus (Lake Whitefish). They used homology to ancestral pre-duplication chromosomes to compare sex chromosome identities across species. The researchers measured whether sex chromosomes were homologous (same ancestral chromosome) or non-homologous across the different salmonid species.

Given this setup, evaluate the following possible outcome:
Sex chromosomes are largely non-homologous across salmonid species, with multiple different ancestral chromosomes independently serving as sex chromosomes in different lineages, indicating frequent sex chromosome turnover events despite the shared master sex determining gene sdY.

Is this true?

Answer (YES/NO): YES